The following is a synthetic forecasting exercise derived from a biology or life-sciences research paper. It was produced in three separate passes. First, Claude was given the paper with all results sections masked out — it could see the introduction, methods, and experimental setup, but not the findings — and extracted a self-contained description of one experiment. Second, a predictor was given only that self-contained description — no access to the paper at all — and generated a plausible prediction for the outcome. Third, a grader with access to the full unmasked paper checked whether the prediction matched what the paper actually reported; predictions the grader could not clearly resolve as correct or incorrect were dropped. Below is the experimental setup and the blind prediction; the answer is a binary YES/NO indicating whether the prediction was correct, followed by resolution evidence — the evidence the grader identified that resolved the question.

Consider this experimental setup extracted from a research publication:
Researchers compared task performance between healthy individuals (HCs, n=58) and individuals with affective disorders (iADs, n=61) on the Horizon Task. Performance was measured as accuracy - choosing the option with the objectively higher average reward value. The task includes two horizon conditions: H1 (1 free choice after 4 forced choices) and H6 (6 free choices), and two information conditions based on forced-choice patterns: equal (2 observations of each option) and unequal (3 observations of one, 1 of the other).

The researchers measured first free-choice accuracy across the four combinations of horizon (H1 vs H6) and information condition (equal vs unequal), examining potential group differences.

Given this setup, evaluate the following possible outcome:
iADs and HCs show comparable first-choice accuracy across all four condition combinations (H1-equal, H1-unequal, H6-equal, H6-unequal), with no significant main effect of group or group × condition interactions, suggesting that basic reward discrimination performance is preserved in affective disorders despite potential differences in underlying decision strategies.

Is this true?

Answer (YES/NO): NO